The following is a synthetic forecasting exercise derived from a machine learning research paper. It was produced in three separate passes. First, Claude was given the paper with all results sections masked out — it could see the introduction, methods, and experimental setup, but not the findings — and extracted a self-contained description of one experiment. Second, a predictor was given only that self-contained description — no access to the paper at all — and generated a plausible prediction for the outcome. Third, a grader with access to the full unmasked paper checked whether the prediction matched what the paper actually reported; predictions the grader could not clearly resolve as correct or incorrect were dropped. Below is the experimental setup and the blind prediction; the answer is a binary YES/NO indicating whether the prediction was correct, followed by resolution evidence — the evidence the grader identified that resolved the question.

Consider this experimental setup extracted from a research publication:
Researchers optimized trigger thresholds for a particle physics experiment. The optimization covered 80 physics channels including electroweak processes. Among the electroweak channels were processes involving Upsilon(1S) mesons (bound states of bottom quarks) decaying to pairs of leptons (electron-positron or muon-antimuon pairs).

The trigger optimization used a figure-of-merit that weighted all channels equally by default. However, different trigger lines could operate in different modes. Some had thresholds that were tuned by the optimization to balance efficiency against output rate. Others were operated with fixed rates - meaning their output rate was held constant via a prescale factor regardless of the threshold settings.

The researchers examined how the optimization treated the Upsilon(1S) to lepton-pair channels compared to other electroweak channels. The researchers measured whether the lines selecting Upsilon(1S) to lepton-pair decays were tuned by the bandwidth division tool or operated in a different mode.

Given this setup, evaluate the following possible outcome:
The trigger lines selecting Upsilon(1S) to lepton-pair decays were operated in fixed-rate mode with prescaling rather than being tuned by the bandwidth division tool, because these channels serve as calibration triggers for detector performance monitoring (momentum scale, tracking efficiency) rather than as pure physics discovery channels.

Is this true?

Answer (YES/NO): NO